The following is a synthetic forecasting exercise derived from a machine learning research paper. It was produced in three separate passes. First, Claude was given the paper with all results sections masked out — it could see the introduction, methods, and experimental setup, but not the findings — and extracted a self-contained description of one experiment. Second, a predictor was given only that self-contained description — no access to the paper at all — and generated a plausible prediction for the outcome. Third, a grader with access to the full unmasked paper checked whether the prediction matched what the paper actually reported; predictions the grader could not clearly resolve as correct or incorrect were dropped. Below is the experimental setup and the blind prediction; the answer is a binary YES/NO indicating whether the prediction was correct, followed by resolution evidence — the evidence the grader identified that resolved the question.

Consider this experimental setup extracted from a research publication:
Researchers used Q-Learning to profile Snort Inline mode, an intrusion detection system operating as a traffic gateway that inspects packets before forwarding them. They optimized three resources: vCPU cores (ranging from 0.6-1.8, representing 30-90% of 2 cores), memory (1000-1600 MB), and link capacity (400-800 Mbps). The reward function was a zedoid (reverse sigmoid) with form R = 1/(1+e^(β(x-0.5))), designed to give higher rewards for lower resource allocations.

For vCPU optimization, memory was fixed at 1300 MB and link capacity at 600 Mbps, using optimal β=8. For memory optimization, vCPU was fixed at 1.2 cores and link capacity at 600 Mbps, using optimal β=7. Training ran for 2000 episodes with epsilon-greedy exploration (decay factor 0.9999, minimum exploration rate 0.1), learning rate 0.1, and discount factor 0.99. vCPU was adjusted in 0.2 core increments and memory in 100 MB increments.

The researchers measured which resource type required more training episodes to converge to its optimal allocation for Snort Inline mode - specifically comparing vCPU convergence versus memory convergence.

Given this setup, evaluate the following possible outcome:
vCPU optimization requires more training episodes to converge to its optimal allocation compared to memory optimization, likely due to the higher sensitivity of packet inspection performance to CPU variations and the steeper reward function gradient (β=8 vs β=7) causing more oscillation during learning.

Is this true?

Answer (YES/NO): NO